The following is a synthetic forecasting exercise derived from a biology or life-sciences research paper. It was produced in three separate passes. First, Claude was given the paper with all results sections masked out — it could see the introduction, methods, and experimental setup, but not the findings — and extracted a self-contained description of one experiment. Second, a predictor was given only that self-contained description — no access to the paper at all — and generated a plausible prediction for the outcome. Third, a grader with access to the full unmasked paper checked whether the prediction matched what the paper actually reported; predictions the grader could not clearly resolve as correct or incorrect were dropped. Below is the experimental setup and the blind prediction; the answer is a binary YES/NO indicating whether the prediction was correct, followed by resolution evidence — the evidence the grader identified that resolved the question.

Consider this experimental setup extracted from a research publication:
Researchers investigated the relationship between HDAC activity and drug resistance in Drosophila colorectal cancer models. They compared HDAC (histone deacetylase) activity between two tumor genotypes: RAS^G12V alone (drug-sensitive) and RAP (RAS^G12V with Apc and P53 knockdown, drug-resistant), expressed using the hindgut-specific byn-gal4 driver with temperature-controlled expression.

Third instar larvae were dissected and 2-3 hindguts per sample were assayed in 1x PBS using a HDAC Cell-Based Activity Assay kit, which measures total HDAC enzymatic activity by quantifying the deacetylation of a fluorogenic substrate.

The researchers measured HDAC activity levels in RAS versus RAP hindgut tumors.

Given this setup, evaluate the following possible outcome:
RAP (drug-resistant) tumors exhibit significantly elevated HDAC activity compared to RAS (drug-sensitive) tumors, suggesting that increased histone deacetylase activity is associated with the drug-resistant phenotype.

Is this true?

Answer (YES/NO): NO